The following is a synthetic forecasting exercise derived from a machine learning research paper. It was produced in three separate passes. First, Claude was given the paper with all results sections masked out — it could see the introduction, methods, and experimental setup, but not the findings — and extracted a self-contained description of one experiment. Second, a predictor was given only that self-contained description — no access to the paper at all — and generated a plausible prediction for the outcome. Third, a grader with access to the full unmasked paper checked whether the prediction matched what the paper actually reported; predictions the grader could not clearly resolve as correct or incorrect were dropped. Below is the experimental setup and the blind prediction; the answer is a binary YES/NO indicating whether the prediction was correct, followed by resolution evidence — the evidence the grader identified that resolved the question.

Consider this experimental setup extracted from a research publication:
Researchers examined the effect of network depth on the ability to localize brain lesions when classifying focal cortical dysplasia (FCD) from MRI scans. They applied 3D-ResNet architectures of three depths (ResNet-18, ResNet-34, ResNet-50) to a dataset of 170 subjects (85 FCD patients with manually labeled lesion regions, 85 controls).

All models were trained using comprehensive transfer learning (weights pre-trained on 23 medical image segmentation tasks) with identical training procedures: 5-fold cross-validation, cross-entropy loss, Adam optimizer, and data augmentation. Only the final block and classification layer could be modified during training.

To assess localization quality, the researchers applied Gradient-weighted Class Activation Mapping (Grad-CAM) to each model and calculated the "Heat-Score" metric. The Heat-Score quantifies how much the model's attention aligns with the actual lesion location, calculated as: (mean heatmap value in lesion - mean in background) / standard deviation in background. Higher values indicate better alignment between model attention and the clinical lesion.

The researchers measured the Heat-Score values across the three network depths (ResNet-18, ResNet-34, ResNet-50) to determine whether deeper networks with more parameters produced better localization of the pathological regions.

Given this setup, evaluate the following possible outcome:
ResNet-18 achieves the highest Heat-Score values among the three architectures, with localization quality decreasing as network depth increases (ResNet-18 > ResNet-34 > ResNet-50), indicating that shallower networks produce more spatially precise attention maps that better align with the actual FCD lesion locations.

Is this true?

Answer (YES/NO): NO